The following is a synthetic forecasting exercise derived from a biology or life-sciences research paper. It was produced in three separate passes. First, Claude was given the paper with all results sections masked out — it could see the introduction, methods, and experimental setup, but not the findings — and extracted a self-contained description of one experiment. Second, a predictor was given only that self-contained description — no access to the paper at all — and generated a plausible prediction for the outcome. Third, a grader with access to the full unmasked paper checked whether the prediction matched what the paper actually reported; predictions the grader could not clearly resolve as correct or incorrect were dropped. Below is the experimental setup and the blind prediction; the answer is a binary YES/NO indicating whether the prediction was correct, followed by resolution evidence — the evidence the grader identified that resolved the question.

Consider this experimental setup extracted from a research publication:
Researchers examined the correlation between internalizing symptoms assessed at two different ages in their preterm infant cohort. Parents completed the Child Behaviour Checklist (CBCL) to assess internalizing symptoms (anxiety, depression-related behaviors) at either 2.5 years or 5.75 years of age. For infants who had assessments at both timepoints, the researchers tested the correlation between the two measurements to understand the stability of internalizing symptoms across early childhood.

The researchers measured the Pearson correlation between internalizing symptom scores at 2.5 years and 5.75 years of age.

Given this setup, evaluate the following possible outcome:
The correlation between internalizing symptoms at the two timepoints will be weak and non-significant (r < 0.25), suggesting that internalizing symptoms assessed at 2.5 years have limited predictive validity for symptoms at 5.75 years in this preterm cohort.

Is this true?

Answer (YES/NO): NO